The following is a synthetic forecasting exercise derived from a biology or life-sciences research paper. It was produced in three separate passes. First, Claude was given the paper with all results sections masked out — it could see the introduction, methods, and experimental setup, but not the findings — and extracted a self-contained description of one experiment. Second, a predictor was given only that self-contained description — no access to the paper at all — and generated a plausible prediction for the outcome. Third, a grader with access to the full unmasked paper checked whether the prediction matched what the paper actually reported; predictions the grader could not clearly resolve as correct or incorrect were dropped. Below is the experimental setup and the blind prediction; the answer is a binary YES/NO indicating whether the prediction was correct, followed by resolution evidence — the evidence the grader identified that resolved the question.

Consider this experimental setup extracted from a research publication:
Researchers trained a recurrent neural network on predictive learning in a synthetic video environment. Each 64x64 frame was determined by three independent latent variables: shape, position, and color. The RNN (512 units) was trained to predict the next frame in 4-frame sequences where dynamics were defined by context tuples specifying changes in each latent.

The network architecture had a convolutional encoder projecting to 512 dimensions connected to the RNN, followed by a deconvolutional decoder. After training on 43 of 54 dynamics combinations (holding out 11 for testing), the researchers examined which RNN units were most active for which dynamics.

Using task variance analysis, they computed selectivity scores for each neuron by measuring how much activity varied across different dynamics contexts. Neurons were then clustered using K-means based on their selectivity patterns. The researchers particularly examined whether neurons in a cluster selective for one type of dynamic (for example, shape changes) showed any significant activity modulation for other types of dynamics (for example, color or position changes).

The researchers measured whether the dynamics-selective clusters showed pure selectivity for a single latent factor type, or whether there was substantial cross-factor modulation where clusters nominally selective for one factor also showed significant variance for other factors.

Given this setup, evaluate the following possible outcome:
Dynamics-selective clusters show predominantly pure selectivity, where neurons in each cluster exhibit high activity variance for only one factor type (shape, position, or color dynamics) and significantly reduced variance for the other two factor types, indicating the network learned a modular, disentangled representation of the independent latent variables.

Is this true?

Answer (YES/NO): YES